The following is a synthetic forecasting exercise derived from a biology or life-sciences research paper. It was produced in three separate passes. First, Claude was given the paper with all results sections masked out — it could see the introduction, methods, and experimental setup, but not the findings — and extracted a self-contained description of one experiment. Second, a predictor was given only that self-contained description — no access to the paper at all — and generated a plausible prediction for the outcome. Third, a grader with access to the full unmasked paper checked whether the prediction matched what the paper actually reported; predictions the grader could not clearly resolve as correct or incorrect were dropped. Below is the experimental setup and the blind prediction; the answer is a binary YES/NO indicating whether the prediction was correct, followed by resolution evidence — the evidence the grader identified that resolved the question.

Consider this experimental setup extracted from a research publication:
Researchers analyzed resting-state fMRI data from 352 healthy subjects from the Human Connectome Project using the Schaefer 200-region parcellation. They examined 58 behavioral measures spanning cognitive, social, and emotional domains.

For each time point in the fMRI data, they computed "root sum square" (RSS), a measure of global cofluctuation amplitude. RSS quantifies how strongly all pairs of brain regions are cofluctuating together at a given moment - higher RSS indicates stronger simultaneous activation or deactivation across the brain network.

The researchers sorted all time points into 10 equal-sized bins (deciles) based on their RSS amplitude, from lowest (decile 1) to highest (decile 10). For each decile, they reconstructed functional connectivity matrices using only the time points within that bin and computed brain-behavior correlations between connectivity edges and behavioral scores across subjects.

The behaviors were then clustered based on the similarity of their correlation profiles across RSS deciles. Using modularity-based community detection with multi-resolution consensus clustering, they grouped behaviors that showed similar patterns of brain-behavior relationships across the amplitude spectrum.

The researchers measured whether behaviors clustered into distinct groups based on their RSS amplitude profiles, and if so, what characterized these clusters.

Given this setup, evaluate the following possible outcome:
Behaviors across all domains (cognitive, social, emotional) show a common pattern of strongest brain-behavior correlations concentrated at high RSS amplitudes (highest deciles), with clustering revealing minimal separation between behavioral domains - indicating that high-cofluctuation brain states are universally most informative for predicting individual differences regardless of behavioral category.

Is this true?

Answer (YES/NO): NO